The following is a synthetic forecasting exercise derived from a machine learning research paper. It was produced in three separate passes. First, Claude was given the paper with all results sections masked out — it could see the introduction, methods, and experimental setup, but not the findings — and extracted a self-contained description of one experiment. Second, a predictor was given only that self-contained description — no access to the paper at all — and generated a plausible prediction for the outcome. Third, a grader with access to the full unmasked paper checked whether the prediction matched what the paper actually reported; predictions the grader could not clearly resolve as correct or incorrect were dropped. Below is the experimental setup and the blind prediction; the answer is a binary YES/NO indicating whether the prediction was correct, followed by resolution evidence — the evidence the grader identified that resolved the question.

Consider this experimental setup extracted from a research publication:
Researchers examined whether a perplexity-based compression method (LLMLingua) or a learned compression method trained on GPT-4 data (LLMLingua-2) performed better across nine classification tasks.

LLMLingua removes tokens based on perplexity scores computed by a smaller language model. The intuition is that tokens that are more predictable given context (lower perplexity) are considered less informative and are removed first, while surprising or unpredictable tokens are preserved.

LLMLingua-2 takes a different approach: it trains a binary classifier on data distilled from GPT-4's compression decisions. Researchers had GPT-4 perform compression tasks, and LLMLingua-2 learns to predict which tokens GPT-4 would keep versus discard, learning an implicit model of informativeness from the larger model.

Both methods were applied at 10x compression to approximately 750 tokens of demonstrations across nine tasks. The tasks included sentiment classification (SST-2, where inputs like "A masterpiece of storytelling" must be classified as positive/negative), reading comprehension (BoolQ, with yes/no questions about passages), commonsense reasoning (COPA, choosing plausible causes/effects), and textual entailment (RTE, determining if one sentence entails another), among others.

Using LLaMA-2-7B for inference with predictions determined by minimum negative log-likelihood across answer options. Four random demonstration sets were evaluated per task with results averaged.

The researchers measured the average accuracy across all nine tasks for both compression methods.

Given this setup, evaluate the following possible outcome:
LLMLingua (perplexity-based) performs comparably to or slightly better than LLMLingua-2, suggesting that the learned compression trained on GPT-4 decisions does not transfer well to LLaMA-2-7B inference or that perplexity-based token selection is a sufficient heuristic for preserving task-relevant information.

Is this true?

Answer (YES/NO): YES